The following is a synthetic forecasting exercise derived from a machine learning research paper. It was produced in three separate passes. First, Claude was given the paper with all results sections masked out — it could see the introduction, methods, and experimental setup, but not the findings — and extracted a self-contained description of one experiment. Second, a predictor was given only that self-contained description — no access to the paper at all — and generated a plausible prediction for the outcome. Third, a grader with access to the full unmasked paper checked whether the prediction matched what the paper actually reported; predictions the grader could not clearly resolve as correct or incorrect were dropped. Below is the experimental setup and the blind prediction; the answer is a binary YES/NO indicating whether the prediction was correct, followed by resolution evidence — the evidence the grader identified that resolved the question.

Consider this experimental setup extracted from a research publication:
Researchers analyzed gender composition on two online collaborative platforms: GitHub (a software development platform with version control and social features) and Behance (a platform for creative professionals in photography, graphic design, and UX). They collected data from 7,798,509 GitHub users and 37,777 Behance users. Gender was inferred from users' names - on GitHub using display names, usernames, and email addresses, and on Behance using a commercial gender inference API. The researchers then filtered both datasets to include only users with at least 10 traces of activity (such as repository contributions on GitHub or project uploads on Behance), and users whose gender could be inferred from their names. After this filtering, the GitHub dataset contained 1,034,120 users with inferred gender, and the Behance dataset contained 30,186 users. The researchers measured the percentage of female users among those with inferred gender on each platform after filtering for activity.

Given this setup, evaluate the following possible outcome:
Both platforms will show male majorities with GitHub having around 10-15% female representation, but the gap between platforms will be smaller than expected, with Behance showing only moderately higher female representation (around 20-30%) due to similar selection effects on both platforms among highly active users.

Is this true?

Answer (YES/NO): NO